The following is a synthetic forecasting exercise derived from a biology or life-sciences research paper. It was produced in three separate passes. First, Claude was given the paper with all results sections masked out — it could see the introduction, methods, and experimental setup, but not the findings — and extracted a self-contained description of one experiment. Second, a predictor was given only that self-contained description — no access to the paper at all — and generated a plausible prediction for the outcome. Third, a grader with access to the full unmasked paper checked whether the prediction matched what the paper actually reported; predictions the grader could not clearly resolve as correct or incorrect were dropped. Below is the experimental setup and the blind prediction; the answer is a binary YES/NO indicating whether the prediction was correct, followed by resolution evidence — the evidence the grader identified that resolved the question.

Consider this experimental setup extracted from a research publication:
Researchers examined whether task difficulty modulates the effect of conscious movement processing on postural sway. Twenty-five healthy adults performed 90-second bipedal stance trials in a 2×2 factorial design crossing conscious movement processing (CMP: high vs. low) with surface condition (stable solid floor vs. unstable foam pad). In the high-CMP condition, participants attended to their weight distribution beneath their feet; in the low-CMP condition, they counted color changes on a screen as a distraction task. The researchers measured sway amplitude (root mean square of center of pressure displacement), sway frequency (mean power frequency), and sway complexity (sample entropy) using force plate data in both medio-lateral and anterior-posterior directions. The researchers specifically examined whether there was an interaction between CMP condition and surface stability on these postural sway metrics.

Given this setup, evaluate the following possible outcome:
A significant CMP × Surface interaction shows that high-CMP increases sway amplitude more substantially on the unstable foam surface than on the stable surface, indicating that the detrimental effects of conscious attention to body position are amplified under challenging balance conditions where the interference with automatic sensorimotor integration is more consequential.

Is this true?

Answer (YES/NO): NO